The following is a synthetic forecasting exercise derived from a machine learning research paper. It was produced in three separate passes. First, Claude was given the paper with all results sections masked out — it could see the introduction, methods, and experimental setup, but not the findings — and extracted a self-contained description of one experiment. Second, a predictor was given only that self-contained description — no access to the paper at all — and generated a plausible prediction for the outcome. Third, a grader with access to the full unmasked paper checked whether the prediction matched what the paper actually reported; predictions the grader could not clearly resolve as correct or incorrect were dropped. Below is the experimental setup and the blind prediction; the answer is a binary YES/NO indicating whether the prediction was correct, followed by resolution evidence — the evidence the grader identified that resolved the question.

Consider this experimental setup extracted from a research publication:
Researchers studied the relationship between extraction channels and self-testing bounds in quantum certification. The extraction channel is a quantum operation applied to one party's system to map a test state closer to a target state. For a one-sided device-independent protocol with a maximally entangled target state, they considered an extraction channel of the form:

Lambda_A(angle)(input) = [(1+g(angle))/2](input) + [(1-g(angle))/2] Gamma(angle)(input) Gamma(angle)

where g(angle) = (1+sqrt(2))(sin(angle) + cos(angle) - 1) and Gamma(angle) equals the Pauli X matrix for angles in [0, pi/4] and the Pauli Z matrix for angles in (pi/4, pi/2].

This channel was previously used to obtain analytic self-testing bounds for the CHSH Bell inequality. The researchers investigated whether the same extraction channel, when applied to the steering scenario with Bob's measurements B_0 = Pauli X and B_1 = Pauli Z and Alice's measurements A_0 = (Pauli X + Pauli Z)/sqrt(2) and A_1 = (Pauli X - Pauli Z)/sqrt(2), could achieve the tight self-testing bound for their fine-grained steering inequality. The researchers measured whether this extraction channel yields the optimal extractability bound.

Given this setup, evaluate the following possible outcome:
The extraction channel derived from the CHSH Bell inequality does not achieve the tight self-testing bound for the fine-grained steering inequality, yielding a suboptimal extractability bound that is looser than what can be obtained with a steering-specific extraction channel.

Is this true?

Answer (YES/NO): NO